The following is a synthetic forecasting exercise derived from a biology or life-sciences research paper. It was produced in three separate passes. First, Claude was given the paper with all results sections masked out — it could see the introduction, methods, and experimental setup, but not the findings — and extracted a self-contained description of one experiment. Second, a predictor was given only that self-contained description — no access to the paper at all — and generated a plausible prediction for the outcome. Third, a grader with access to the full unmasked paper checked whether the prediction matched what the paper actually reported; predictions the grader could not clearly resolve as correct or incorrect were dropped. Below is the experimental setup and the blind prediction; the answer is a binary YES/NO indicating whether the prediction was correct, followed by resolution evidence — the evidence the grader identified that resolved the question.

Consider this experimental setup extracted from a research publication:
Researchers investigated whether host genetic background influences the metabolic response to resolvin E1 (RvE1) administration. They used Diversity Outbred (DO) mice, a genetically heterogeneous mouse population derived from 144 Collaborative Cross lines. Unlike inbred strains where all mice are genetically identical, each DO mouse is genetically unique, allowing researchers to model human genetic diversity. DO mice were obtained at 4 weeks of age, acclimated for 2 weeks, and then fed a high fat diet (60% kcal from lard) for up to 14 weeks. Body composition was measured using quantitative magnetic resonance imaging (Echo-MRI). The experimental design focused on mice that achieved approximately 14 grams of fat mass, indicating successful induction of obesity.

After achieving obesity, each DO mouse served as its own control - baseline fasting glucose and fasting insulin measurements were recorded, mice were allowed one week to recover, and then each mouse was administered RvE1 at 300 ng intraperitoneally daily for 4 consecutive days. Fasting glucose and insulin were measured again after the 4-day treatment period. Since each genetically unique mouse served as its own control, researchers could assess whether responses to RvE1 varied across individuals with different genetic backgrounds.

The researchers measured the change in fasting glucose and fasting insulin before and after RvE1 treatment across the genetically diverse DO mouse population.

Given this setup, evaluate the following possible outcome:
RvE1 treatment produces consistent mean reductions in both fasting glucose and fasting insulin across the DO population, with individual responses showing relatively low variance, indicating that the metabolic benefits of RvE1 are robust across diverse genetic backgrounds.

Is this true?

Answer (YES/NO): NO